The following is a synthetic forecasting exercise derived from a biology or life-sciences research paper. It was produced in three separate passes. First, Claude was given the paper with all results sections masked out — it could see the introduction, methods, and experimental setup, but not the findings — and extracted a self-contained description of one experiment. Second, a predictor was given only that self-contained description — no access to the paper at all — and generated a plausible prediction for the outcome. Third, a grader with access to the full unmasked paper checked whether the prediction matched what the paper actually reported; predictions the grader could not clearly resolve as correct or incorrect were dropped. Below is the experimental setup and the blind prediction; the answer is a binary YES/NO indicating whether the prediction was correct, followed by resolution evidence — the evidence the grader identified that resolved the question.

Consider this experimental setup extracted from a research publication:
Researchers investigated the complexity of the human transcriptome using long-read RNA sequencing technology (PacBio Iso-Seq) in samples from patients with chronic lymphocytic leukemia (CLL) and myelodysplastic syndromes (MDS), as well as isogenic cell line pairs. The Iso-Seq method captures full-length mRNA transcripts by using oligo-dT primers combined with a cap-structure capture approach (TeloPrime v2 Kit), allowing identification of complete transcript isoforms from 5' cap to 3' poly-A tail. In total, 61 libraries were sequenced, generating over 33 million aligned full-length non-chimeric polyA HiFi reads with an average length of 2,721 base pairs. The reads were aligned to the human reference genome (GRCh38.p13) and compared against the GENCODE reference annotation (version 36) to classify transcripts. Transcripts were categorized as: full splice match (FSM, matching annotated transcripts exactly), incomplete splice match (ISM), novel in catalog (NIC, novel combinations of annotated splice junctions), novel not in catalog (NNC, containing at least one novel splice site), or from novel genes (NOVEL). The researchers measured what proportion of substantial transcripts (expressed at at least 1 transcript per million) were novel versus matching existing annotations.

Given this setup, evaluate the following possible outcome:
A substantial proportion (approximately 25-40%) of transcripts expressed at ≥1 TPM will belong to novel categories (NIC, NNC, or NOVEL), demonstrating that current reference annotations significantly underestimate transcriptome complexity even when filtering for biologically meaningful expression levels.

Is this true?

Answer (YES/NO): NO